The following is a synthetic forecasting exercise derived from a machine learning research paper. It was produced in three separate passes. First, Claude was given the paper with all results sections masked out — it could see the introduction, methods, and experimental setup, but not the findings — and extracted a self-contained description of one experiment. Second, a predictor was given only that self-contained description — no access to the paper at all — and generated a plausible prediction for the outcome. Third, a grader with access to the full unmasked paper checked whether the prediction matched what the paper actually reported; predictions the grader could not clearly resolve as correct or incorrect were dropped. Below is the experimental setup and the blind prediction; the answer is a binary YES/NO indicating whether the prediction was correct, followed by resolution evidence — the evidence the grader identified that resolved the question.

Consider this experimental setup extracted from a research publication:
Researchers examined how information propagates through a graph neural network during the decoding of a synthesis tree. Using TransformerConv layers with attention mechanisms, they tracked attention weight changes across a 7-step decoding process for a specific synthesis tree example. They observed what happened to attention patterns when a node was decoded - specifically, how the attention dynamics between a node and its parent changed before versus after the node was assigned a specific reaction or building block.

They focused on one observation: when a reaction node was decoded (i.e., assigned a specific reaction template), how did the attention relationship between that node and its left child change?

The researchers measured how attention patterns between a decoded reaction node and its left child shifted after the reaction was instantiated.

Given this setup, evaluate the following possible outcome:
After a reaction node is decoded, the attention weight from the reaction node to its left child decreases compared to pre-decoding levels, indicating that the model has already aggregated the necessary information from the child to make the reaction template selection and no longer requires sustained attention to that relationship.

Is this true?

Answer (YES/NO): NO